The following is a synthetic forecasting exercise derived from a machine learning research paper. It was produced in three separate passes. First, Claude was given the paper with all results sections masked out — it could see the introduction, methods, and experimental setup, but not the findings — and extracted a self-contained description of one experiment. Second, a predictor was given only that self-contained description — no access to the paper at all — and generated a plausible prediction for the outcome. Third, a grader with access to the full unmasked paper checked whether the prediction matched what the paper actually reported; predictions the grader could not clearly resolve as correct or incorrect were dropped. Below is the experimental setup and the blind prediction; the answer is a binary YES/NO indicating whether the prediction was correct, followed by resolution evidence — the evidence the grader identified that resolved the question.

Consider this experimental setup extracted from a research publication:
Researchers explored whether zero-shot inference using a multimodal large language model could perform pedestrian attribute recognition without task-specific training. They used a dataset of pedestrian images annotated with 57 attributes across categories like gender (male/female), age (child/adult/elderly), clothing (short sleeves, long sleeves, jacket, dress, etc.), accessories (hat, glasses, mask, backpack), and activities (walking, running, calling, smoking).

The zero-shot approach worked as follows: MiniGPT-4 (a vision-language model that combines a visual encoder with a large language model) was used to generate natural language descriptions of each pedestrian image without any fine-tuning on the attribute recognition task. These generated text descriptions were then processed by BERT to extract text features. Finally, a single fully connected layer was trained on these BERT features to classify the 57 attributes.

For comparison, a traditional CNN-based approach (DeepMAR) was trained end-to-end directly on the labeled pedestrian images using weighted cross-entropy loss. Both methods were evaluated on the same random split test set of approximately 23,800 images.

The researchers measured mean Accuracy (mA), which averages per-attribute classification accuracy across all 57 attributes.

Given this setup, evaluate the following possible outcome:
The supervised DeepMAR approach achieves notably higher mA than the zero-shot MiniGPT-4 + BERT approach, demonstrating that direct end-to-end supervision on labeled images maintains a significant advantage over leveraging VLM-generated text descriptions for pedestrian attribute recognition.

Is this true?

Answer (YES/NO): YES